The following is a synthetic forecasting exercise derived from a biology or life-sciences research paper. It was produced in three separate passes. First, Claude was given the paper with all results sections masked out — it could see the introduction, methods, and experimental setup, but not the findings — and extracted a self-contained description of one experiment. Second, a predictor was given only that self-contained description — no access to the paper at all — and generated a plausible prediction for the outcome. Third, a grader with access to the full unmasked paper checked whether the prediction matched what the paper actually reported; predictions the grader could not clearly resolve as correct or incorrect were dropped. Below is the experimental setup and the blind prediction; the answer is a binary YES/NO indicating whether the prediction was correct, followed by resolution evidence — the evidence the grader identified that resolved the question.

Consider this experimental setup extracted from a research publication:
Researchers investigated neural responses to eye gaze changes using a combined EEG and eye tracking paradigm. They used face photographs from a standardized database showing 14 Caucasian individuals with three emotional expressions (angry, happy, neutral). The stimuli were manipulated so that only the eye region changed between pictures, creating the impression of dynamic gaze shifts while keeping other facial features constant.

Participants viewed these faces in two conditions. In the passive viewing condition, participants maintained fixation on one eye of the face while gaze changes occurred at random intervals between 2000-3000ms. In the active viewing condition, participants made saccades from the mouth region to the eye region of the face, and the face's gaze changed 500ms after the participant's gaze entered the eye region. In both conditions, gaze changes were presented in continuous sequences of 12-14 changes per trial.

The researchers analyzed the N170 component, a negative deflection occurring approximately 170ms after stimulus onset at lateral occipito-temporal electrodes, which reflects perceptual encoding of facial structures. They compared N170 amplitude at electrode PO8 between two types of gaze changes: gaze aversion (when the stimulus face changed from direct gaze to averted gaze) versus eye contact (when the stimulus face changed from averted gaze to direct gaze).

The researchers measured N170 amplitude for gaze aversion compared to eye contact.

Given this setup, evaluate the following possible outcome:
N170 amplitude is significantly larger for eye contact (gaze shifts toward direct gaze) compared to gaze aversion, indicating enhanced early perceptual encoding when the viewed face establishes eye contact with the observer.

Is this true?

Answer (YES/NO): NO